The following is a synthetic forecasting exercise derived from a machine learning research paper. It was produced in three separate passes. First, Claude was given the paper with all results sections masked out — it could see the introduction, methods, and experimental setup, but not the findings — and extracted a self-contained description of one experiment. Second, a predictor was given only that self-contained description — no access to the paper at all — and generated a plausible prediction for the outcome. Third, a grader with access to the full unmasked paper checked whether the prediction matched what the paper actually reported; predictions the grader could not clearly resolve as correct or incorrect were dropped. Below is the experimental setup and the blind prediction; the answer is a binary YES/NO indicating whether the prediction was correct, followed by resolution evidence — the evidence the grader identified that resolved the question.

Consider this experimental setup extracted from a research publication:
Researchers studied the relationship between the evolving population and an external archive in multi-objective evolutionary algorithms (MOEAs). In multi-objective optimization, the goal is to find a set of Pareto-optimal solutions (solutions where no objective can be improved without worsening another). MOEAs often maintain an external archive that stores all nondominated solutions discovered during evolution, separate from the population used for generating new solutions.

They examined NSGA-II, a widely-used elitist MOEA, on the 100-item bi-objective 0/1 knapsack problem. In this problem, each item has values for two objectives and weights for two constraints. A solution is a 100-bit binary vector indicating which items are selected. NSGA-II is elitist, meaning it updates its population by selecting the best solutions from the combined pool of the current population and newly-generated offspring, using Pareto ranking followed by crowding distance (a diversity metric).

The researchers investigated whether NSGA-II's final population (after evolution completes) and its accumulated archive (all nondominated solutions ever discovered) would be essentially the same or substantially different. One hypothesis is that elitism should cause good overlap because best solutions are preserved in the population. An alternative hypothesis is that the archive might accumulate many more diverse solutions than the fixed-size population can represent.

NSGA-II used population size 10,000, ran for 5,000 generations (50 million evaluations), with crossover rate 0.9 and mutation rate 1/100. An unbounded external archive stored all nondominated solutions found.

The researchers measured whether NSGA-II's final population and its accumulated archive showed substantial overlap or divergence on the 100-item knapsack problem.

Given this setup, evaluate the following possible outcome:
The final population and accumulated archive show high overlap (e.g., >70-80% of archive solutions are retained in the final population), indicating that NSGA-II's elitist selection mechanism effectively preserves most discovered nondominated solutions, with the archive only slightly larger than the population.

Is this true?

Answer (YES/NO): YES